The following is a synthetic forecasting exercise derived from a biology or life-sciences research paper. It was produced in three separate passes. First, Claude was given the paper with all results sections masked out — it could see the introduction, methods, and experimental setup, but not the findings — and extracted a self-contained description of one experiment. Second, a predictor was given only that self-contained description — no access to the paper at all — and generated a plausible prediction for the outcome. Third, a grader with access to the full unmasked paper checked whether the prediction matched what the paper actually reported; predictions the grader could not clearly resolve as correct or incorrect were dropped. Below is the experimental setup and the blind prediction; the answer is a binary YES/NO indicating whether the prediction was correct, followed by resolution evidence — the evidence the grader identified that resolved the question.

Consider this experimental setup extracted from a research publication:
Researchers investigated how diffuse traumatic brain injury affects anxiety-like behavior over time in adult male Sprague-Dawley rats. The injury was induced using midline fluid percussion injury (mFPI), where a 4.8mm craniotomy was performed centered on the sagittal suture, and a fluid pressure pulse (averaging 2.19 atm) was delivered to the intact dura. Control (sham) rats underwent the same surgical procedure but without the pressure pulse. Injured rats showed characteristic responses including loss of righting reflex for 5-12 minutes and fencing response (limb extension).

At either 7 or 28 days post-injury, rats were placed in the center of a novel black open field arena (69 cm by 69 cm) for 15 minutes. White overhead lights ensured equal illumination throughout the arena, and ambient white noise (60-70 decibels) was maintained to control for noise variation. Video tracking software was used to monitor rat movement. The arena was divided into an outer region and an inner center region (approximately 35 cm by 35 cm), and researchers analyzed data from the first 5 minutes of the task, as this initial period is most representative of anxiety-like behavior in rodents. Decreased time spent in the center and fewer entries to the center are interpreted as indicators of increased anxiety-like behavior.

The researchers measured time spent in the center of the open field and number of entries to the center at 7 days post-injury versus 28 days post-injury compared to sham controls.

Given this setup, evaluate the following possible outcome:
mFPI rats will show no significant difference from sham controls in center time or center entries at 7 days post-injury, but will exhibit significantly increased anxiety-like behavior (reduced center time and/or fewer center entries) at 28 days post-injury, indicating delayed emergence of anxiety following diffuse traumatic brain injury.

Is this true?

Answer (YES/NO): YES